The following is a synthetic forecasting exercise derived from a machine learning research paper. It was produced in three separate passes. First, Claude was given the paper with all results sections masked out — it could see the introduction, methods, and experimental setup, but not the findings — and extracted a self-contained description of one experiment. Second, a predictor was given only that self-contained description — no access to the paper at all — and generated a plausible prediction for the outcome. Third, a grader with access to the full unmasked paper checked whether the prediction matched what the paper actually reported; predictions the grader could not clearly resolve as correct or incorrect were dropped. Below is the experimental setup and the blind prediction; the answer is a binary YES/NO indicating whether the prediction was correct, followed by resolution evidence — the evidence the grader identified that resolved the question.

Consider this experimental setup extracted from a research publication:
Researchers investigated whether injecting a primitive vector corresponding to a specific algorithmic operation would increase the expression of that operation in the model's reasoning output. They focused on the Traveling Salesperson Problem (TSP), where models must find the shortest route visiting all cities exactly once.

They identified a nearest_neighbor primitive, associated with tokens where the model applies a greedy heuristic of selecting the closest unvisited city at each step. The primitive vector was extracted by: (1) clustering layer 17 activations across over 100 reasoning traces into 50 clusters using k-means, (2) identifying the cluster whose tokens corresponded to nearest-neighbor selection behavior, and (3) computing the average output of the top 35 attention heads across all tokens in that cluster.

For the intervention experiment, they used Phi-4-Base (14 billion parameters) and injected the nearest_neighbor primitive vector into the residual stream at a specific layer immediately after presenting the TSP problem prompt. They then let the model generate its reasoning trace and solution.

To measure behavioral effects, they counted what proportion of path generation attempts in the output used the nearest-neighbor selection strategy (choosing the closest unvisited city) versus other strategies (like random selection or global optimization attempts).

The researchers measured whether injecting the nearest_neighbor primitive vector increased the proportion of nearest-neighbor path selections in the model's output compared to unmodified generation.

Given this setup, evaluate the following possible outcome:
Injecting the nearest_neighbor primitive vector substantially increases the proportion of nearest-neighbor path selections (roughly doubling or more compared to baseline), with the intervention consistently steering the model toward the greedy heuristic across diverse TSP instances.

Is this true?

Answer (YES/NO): NO